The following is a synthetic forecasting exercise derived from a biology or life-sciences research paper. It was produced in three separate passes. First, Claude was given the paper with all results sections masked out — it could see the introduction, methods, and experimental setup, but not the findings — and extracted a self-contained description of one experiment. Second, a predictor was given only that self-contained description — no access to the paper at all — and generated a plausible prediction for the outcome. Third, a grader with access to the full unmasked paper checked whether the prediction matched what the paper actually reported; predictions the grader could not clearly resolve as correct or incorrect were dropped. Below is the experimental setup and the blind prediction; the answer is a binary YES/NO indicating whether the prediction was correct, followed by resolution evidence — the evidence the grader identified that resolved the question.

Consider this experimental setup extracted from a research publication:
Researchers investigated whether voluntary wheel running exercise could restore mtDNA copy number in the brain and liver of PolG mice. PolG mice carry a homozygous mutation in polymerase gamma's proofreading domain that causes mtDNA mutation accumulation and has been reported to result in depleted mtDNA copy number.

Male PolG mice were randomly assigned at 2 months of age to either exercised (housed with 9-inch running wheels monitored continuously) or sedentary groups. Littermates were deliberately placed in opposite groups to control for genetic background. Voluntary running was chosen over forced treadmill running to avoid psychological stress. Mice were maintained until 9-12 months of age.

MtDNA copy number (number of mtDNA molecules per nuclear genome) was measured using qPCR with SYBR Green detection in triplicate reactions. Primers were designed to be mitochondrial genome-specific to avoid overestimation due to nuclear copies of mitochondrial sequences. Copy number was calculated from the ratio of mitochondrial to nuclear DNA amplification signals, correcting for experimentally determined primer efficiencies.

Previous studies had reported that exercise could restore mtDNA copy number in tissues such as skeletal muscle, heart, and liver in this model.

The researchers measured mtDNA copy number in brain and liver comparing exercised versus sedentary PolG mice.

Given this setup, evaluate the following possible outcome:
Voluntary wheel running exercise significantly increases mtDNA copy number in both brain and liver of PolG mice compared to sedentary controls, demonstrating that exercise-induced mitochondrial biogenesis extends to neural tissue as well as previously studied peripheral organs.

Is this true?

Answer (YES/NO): NO